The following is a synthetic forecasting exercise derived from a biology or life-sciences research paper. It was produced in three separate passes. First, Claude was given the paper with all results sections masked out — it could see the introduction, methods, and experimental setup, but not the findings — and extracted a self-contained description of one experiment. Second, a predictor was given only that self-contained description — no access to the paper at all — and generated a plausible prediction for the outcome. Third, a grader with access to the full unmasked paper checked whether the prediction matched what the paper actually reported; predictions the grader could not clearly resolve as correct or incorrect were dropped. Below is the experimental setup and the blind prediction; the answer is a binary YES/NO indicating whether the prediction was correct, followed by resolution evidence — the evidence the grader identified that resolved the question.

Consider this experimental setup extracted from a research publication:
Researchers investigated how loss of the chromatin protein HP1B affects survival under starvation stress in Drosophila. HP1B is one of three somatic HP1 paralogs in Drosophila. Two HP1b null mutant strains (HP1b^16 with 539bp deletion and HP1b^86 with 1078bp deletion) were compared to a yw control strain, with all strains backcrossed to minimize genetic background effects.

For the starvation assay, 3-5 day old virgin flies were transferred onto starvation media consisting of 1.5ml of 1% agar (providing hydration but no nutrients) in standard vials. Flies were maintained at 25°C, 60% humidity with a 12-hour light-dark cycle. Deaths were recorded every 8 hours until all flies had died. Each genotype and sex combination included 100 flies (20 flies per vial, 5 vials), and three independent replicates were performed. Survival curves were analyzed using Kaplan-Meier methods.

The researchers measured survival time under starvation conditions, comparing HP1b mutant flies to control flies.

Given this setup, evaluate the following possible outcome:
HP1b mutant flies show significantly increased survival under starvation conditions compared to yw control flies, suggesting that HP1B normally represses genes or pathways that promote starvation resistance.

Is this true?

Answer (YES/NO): YES